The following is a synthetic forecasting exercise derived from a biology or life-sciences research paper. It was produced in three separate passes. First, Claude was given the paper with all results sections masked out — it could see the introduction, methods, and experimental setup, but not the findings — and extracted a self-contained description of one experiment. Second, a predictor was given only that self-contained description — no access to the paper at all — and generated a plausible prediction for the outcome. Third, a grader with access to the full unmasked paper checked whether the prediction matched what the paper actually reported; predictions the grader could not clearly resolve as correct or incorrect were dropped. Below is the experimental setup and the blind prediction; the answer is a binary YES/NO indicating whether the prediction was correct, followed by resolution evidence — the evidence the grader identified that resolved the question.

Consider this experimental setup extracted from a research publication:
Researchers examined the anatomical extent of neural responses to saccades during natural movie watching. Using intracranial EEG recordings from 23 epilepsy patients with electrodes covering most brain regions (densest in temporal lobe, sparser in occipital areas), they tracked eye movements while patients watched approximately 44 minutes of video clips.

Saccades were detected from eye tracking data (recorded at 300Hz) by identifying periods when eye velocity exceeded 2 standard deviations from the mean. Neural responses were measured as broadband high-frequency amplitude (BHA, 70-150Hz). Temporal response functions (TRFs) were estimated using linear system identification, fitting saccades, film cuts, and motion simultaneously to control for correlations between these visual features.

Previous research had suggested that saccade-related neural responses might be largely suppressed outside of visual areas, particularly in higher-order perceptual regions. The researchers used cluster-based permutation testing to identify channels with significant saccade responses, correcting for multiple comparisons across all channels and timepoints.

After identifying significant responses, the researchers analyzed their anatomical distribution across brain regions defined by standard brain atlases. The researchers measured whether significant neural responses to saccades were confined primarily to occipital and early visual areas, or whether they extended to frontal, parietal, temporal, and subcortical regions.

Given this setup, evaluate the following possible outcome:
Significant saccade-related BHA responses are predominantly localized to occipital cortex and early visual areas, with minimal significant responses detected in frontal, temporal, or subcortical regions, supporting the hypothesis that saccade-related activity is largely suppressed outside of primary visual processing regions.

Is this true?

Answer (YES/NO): NO